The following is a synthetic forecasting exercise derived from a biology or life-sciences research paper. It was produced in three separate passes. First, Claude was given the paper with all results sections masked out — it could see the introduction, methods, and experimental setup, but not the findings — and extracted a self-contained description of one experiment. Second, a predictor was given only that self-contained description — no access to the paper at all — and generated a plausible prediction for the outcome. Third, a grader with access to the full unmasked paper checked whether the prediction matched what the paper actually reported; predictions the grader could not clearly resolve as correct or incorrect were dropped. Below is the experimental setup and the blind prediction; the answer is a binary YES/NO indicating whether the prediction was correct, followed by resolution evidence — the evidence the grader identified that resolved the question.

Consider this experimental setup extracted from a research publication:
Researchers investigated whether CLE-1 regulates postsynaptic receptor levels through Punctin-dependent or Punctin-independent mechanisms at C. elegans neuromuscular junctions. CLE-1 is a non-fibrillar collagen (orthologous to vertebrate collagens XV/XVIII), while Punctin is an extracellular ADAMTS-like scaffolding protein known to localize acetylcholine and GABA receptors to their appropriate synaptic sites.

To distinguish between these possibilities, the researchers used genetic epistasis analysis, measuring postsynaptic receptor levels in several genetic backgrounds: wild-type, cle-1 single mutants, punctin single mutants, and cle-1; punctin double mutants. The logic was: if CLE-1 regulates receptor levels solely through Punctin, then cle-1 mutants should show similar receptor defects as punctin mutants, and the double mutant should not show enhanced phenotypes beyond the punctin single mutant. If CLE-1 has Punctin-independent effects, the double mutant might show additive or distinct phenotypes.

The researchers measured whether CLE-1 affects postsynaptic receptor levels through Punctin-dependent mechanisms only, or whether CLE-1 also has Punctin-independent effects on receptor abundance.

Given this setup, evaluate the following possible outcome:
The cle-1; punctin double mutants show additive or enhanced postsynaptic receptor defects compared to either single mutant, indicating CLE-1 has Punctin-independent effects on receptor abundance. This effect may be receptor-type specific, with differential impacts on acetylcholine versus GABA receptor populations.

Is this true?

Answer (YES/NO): YES